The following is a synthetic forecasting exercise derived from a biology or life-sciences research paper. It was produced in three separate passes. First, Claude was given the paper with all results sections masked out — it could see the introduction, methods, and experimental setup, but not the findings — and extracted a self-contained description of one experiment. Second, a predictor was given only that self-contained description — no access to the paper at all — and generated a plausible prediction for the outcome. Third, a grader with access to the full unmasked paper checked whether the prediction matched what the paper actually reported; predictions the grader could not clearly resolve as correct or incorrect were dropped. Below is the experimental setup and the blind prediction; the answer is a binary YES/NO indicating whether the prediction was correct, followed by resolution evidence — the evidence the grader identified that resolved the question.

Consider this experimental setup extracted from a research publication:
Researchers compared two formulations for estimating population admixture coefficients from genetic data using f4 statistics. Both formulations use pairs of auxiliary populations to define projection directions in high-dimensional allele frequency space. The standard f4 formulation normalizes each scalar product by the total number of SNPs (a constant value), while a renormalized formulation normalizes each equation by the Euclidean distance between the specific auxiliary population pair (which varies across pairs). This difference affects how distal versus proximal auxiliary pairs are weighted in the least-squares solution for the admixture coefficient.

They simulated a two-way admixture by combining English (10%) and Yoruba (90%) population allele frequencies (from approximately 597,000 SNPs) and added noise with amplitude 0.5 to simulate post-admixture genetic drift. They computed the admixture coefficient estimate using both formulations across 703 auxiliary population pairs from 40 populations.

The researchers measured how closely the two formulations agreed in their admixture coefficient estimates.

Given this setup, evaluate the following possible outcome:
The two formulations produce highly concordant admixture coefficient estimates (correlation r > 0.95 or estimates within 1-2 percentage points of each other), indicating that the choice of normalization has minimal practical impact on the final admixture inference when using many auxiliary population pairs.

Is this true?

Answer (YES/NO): YES